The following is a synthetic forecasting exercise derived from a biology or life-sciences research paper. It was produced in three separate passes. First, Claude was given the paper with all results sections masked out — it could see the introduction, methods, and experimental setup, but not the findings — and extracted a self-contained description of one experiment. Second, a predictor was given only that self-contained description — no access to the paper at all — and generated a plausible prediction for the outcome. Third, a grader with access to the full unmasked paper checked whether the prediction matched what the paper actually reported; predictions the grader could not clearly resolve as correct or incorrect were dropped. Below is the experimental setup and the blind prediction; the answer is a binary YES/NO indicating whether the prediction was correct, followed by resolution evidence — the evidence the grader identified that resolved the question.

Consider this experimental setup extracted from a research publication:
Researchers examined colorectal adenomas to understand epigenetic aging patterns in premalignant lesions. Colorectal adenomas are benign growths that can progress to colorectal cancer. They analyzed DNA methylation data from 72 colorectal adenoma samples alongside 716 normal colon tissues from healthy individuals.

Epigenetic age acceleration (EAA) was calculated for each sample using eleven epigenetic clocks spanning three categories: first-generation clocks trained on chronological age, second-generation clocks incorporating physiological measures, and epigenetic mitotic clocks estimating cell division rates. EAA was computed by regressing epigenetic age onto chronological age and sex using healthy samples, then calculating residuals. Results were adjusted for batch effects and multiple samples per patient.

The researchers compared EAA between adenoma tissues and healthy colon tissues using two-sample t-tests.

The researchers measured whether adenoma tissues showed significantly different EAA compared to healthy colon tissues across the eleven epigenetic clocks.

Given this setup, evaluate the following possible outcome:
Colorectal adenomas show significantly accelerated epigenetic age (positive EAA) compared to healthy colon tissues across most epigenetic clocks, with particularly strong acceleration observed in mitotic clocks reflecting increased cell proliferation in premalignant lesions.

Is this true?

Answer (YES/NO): NO